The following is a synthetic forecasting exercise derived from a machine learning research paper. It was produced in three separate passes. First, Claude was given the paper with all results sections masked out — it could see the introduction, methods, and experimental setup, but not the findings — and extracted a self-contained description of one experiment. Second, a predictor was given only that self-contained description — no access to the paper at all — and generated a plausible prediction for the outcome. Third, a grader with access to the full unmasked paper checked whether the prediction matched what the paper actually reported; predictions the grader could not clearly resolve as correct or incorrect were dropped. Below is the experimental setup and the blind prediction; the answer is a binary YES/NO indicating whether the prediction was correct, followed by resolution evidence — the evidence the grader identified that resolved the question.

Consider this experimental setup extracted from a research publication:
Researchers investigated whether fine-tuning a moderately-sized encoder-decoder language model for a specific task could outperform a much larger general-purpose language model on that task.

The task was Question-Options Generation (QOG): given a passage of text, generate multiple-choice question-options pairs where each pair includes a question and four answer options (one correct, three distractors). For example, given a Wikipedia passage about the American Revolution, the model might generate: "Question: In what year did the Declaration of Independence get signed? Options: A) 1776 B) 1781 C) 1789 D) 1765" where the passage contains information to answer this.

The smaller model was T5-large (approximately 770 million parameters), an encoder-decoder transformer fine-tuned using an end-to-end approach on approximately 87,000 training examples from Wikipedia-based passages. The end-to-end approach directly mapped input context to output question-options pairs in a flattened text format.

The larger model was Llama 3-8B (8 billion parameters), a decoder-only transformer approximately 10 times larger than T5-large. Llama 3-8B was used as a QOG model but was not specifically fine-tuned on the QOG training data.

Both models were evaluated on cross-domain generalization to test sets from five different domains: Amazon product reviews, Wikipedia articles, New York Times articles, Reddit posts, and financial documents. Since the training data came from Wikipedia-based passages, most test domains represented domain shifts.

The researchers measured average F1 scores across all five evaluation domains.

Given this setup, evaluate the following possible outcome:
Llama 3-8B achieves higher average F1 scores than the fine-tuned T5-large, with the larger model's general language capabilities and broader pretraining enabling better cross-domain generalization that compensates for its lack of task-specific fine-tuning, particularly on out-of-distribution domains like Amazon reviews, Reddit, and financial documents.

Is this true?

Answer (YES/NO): NO